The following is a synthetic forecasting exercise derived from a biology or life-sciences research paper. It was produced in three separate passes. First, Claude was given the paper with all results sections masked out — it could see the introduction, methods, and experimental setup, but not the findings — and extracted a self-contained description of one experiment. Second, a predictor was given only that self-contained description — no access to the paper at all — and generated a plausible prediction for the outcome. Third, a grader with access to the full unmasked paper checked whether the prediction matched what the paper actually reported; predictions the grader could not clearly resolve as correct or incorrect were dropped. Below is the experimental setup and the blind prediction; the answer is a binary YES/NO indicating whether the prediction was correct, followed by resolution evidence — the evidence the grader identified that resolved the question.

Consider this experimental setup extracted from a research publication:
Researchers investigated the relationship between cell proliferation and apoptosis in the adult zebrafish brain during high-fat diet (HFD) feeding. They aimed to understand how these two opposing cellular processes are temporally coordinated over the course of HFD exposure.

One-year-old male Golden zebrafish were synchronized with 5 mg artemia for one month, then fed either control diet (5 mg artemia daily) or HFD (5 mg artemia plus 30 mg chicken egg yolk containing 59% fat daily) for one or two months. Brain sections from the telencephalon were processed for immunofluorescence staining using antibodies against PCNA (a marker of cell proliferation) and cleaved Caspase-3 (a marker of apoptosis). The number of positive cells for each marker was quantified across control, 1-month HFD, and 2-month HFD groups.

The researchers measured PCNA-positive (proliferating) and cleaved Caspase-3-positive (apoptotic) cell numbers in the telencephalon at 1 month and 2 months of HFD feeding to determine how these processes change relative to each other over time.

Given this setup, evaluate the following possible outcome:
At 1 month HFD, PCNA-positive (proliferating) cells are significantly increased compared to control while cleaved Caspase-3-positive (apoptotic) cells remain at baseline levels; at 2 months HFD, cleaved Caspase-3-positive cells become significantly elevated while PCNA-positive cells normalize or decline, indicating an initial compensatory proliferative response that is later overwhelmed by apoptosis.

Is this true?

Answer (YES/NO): NO